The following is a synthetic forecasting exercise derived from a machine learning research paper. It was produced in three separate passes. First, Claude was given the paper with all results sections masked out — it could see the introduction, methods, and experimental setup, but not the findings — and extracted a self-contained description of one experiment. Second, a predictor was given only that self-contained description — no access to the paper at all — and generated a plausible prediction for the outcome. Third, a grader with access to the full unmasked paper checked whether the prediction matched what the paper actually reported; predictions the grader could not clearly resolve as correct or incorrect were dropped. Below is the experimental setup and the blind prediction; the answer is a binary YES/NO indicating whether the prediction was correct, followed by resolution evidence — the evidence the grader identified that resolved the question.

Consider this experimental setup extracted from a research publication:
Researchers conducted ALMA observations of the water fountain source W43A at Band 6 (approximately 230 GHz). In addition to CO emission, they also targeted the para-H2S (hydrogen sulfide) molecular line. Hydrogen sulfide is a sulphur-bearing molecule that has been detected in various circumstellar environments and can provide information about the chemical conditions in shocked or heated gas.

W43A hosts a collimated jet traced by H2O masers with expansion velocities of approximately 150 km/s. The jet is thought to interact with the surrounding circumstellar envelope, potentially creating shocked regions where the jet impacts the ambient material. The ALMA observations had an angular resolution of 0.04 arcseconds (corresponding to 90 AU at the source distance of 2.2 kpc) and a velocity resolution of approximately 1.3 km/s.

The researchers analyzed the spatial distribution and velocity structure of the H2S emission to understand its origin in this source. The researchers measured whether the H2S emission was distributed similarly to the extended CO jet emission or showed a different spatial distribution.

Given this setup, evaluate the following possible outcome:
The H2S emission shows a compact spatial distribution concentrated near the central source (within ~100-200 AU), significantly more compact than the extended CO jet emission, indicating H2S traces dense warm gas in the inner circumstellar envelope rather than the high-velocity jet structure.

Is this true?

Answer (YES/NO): NO